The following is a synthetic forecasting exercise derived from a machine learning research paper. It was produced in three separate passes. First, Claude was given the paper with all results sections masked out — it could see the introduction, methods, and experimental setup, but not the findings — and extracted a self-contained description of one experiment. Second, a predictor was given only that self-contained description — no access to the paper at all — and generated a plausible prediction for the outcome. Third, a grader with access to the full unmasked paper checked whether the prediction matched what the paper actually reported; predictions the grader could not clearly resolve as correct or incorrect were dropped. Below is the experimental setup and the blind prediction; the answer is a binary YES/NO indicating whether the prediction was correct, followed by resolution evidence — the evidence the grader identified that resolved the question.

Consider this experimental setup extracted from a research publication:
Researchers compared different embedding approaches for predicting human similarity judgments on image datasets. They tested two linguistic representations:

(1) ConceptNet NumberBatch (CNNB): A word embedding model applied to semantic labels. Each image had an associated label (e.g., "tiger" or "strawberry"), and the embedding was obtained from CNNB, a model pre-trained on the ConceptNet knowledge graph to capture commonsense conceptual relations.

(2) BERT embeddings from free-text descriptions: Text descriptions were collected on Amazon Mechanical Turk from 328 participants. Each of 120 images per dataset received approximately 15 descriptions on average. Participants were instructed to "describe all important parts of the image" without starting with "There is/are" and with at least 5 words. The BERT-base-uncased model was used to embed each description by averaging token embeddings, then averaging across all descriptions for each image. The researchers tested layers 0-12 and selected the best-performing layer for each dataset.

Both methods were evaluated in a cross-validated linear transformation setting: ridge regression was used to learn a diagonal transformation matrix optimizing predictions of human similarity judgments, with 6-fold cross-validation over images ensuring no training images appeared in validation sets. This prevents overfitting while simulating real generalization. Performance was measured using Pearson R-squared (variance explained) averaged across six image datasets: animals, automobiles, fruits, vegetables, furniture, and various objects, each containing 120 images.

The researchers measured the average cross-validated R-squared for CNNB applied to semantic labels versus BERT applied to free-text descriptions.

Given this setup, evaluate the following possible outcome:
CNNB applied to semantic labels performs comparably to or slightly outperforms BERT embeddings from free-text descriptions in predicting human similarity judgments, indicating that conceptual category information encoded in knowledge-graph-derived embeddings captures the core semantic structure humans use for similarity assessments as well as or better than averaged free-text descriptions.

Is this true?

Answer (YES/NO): NO